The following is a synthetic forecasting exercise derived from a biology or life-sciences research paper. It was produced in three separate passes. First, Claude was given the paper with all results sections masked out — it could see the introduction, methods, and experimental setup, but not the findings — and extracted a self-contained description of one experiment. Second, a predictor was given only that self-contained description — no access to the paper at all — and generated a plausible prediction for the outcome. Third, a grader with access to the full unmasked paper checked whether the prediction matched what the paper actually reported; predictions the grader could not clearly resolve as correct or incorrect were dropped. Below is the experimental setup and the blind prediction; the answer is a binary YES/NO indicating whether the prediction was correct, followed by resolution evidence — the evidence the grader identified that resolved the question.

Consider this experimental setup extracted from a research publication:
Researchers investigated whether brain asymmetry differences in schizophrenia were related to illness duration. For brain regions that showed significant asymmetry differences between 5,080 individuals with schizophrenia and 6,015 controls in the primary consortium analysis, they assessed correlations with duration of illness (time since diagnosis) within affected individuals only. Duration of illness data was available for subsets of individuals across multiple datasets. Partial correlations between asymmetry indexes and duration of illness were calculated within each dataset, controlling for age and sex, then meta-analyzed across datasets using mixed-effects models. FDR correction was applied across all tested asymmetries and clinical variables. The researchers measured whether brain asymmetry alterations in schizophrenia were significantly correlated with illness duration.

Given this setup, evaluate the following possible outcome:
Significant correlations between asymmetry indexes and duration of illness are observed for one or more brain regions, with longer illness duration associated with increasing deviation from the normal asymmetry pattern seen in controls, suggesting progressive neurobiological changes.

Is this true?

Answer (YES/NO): NO